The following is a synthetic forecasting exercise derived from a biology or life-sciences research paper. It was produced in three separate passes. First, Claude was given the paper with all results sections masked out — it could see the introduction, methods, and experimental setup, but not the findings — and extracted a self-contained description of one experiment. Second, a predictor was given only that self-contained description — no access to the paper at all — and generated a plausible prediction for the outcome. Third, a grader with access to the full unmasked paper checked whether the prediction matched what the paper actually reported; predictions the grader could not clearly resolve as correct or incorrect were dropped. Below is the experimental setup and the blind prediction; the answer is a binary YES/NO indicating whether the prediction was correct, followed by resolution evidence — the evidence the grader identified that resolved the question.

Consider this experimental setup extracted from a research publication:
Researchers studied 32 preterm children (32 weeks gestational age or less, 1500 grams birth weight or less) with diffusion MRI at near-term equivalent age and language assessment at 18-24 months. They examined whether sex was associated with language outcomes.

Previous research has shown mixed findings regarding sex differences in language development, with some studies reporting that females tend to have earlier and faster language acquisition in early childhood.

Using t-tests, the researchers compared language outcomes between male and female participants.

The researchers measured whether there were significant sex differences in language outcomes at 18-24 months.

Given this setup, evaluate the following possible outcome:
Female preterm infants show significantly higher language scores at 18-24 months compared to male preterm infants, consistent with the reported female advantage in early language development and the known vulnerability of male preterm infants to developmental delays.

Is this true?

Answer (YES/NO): NO